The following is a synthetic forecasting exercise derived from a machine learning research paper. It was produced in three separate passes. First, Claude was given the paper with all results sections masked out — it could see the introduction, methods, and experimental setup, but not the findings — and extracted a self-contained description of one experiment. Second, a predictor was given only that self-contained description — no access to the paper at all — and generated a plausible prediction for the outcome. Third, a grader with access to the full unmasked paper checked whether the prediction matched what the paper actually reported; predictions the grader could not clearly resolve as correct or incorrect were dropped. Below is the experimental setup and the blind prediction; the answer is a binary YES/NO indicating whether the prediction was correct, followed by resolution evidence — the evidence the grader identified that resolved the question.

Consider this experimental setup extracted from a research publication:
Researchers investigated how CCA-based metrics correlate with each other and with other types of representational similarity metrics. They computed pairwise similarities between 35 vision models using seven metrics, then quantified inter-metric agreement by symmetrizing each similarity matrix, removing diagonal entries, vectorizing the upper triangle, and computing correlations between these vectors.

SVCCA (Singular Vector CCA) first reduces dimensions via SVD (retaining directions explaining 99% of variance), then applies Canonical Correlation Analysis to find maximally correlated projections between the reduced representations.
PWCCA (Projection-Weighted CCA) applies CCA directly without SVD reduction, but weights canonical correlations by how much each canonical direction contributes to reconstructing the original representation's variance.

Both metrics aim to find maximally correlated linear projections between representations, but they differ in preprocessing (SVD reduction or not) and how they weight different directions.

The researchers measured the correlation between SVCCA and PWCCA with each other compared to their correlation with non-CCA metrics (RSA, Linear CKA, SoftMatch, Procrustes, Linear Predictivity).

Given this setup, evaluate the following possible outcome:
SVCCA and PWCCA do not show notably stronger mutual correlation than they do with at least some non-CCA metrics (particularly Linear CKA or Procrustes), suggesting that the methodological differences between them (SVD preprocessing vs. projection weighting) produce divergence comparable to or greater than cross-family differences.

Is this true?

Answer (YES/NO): NO